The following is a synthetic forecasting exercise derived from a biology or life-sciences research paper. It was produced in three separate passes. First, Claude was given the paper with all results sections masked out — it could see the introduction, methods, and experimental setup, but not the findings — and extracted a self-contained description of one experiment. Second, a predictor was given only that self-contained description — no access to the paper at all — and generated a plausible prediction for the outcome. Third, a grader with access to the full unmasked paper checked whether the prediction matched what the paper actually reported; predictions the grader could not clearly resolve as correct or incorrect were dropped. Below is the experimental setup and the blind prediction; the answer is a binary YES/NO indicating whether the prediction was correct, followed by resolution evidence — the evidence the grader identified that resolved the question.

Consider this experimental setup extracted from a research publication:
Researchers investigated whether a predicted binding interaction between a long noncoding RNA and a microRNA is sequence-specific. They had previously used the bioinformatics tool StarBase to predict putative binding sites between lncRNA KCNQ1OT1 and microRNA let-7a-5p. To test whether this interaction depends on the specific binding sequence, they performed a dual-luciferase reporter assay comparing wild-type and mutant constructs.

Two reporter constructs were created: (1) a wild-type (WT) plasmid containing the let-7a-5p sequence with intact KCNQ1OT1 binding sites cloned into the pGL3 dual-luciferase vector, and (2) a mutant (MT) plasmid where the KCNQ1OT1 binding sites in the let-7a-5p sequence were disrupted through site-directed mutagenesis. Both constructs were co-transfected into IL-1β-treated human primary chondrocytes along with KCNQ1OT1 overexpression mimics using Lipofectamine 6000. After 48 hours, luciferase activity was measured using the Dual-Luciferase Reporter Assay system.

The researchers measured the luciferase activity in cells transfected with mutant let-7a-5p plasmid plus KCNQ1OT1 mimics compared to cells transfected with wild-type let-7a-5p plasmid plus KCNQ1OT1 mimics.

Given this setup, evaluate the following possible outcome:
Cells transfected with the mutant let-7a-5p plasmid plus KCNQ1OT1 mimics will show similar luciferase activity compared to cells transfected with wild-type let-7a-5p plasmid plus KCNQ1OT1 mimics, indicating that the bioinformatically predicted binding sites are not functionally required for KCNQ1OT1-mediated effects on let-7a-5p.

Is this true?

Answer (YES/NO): NO